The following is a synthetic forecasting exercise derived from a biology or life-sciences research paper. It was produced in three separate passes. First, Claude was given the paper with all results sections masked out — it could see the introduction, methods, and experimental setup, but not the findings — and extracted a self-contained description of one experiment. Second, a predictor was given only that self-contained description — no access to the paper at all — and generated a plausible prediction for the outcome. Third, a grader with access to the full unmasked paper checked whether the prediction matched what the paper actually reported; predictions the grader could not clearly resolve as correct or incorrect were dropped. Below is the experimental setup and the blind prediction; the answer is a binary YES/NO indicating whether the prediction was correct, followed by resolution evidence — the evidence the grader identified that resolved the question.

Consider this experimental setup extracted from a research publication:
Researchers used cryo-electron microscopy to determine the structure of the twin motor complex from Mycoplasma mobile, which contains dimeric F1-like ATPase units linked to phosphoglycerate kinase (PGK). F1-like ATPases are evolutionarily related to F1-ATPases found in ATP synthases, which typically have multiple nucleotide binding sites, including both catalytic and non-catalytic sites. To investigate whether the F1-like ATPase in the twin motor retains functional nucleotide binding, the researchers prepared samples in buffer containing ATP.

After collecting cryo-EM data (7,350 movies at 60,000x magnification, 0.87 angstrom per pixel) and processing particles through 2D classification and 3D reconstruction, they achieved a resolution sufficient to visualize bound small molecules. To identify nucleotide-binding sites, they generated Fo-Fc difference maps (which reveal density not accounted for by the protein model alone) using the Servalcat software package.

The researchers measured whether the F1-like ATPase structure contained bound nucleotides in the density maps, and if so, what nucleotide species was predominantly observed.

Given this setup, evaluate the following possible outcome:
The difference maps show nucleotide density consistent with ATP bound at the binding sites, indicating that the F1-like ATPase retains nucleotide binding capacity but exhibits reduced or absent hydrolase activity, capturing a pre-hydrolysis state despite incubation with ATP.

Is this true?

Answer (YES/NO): NO